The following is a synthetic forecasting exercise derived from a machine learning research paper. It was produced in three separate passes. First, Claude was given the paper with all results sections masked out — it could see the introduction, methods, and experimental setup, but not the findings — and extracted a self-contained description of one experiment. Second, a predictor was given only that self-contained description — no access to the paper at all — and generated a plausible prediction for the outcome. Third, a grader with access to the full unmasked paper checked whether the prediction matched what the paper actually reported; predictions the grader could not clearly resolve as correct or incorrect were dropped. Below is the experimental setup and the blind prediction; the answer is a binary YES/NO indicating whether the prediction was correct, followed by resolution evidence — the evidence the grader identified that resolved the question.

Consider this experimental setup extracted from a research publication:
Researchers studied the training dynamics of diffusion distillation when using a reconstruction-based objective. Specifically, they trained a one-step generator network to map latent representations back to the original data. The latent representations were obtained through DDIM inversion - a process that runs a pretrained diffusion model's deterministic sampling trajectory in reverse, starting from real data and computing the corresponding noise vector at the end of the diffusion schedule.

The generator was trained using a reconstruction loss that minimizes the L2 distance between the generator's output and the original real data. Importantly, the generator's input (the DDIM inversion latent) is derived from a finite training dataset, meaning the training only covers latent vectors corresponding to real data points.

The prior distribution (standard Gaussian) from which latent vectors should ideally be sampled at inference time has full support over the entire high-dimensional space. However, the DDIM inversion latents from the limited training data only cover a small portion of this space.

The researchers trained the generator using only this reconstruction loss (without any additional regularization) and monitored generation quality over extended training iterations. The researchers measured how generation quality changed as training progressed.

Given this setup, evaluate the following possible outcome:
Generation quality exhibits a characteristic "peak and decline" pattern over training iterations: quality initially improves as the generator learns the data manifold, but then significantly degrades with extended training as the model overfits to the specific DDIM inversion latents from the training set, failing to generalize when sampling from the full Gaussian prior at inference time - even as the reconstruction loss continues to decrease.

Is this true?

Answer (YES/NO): NO